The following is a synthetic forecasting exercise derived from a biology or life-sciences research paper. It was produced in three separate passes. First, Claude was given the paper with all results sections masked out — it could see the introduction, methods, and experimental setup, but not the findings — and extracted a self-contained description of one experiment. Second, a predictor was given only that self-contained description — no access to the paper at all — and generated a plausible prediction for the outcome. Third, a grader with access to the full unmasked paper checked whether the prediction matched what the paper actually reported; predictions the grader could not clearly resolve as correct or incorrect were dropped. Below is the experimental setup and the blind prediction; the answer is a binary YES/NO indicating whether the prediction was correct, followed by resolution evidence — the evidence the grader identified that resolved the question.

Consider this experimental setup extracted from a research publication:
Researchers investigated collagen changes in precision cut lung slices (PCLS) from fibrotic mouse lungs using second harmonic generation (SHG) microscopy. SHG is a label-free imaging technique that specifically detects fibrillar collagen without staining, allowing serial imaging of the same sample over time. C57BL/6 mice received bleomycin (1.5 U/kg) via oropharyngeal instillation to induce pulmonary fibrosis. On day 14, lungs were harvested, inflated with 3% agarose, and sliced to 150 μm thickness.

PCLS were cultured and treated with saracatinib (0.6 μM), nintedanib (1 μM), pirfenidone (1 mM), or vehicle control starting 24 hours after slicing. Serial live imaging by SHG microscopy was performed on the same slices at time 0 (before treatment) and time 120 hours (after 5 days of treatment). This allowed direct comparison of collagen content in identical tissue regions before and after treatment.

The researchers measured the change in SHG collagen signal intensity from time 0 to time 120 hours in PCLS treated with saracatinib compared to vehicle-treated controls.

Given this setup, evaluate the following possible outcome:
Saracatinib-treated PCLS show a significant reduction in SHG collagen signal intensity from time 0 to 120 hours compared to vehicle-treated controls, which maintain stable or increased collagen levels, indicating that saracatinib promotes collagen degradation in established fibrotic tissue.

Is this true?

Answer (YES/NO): YES